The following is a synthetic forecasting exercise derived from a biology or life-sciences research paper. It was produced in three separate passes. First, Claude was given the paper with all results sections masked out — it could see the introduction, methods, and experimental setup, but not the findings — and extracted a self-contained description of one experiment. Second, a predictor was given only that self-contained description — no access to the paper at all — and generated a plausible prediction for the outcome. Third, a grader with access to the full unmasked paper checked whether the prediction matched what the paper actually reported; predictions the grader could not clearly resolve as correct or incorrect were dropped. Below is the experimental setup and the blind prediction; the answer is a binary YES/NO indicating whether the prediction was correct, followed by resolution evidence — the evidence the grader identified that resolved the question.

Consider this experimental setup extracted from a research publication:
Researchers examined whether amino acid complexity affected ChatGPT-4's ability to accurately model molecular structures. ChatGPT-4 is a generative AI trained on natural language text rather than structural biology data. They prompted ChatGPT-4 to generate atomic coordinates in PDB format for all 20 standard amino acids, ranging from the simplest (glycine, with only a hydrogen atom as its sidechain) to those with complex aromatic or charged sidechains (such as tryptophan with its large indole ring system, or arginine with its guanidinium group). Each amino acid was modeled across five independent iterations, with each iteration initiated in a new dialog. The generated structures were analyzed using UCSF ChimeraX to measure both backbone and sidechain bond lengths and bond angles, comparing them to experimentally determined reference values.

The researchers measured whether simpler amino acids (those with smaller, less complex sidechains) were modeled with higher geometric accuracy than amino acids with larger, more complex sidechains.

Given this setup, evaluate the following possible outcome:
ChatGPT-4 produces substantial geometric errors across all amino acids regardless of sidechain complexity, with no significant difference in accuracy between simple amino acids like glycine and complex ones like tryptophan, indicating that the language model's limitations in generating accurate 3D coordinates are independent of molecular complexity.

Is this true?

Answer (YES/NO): NO